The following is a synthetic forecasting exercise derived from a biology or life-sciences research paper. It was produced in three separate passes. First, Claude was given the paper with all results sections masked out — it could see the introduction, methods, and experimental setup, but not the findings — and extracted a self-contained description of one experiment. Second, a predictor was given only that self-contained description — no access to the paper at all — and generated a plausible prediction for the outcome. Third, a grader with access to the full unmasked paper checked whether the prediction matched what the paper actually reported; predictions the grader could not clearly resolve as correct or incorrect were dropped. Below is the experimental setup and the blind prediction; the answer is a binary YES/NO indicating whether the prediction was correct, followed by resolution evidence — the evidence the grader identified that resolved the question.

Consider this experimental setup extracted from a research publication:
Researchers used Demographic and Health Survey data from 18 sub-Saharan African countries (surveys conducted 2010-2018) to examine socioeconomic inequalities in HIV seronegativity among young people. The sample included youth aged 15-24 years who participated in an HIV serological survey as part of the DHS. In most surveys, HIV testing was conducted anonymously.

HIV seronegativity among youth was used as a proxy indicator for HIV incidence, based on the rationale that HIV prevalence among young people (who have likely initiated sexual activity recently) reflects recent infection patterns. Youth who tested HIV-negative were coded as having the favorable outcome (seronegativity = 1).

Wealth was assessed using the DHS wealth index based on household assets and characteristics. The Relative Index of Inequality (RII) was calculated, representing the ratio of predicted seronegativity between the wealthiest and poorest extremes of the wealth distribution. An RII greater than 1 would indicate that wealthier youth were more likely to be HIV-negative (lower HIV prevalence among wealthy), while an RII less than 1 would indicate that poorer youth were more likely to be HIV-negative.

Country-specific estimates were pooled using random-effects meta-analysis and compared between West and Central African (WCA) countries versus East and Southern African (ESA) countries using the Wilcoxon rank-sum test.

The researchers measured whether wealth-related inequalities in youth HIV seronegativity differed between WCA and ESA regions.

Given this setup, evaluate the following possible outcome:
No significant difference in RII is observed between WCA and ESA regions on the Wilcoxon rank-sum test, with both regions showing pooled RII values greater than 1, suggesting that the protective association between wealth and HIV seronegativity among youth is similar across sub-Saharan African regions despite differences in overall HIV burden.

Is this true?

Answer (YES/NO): NO